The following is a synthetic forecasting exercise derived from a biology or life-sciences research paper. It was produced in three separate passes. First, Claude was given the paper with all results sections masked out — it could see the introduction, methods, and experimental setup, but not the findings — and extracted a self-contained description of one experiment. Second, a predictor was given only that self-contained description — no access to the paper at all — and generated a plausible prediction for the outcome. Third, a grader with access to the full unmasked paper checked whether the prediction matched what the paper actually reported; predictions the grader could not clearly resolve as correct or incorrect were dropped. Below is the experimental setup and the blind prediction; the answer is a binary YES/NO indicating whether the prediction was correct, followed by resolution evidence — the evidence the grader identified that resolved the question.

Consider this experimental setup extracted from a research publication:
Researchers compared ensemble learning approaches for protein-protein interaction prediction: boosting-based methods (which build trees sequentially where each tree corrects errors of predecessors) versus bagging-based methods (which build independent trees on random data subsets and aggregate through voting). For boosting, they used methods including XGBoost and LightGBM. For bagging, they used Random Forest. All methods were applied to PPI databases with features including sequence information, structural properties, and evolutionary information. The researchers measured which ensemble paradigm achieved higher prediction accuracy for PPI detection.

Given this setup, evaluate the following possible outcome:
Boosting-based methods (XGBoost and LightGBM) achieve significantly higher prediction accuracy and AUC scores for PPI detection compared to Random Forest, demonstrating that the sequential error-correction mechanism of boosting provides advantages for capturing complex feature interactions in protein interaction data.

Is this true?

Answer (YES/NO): NO